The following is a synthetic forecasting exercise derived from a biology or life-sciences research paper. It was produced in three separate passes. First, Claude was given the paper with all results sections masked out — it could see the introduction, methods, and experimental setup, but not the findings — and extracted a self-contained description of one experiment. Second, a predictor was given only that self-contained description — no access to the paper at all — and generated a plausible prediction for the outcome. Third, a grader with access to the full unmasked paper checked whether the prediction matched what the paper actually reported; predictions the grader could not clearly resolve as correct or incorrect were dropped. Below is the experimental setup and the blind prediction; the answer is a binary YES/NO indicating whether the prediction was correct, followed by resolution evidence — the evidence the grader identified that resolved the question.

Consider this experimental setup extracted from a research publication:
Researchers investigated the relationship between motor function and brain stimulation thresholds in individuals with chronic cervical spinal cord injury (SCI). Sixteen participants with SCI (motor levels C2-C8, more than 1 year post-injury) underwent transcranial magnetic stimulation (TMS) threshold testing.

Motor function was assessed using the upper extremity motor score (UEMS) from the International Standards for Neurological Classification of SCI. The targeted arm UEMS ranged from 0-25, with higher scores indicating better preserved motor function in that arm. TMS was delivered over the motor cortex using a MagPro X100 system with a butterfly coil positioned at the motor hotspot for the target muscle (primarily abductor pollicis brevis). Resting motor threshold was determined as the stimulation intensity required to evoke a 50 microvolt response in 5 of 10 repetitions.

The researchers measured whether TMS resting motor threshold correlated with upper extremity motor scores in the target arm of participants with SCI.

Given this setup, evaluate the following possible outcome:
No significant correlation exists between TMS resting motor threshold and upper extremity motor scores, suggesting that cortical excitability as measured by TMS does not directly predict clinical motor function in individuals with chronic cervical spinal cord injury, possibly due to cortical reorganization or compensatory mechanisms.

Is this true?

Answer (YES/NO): NO